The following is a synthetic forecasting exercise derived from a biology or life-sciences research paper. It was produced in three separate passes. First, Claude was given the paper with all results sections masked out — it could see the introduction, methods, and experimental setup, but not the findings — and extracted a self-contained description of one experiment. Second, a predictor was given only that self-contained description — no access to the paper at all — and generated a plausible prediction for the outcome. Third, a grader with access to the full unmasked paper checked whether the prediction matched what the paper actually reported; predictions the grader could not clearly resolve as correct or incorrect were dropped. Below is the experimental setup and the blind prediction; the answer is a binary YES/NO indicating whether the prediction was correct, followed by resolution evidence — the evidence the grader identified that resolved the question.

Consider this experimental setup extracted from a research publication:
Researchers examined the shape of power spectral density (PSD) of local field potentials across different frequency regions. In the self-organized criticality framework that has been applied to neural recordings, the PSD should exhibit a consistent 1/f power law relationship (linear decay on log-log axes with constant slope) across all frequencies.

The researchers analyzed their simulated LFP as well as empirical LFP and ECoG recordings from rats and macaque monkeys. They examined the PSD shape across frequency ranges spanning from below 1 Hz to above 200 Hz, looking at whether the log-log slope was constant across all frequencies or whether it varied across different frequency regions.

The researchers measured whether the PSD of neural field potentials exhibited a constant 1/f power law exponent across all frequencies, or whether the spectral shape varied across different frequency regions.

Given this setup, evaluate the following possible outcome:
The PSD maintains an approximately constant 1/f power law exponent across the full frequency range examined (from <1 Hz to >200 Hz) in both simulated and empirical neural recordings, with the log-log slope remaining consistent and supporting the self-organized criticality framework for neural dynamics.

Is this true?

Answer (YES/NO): NO